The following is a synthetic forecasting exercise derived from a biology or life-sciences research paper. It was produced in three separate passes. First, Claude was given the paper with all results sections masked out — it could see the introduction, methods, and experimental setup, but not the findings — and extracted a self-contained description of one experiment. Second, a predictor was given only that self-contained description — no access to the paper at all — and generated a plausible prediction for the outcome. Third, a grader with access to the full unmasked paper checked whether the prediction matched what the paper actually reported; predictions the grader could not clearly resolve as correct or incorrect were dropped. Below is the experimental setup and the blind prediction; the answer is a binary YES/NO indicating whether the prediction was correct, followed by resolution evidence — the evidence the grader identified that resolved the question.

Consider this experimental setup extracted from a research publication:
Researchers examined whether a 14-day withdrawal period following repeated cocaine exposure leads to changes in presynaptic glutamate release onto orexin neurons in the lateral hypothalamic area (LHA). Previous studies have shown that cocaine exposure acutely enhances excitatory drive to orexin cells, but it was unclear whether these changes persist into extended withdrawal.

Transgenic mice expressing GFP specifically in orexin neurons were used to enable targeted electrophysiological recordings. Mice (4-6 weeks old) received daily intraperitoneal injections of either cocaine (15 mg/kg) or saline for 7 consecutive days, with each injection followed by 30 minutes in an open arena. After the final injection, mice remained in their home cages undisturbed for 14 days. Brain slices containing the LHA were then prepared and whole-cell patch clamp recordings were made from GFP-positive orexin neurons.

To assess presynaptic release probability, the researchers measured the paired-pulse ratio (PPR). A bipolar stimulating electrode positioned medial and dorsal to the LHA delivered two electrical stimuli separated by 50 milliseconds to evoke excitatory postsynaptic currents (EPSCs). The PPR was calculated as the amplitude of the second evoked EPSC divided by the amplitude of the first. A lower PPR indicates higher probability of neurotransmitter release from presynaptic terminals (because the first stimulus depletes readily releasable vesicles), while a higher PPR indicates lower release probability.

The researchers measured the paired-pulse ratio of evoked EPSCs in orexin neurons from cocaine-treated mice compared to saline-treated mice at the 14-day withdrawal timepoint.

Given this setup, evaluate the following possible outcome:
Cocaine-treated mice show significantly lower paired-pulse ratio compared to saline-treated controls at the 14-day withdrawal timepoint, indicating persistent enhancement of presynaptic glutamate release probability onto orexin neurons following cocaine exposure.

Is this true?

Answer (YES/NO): YES